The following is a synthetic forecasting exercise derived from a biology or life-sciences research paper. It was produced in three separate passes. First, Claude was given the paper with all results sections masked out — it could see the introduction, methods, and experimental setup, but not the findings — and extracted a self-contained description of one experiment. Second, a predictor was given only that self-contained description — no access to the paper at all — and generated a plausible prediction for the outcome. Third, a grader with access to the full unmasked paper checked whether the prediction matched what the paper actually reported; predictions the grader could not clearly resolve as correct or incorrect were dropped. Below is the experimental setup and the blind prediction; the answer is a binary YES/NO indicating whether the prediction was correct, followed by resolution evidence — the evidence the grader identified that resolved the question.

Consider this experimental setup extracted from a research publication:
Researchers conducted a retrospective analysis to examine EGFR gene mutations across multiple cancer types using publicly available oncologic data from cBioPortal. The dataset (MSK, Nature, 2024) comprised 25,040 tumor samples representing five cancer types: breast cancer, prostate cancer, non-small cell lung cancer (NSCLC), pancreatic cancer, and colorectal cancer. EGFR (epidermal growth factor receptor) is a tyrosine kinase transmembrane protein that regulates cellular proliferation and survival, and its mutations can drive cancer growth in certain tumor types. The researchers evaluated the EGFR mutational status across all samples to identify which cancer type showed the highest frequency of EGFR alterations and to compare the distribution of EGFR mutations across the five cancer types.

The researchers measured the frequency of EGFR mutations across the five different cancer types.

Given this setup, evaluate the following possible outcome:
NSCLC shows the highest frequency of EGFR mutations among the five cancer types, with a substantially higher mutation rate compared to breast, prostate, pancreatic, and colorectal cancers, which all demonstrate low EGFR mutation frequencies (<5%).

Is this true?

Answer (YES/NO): YES